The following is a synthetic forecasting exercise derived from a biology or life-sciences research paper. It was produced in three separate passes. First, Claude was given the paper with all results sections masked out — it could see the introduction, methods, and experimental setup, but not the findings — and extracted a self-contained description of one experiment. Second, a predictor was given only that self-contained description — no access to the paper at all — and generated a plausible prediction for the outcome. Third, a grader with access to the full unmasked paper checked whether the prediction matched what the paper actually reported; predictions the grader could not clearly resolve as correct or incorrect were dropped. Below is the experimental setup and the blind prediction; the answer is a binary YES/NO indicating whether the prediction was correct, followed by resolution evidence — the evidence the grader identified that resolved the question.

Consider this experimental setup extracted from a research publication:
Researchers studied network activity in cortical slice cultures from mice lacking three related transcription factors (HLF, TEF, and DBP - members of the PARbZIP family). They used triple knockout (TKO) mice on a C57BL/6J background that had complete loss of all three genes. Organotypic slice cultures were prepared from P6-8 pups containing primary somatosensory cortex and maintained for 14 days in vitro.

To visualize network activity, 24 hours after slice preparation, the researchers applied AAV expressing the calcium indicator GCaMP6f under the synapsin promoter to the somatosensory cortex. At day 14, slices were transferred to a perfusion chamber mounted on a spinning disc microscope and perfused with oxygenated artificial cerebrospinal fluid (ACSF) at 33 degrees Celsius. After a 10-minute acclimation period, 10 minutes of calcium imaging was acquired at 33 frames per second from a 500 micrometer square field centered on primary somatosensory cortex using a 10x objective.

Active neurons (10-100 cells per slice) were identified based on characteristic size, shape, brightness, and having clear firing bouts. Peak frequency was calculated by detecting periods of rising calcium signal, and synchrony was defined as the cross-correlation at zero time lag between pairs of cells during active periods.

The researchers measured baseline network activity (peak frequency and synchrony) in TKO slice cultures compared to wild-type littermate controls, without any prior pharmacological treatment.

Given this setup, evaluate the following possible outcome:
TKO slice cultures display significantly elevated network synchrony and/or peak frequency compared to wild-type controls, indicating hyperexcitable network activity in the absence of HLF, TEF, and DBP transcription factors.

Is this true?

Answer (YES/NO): NO